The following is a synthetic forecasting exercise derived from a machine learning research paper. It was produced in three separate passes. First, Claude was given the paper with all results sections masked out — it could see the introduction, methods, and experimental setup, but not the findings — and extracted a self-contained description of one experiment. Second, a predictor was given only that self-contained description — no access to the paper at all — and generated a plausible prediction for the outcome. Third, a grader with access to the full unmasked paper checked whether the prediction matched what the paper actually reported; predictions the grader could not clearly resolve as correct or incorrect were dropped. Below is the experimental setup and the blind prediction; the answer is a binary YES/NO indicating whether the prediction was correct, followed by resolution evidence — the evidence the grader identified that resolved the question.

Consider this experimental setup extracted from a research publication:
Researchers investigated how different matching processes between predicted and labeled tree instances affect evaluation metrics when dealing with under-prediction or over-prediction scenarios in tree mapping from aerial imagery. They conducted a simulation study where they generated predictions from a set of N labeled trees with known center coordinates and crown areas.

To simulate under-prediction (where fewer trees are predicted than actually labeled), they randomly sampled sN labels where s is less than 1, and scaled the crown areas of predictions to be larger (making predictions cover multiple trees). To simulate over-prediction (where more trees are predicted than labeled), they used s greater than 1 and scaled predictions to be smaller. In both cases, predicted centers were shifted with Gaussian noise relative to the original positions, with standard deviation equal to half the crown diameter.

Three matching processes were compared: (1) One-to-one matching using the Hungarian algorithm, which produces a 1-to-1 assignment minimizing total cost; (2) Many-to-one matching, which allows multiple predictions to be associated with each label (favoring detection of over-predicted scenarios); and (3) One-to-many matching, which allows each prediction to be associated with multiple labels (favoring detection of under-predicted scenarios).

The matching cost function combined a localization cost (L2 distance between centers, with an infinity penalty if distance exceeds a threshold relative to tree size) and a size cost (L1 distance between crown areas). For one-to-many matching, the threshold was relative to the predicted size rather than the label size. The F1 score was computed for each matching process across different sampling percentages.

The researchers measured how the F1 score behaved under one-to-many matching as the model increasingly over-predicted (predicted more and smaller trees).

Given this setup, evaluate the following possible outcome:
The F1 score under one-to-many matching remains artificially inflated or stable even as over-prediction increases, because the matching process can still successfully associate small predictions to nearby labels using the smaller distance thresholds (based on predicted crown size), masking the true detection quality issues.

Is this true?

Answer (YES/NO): NO